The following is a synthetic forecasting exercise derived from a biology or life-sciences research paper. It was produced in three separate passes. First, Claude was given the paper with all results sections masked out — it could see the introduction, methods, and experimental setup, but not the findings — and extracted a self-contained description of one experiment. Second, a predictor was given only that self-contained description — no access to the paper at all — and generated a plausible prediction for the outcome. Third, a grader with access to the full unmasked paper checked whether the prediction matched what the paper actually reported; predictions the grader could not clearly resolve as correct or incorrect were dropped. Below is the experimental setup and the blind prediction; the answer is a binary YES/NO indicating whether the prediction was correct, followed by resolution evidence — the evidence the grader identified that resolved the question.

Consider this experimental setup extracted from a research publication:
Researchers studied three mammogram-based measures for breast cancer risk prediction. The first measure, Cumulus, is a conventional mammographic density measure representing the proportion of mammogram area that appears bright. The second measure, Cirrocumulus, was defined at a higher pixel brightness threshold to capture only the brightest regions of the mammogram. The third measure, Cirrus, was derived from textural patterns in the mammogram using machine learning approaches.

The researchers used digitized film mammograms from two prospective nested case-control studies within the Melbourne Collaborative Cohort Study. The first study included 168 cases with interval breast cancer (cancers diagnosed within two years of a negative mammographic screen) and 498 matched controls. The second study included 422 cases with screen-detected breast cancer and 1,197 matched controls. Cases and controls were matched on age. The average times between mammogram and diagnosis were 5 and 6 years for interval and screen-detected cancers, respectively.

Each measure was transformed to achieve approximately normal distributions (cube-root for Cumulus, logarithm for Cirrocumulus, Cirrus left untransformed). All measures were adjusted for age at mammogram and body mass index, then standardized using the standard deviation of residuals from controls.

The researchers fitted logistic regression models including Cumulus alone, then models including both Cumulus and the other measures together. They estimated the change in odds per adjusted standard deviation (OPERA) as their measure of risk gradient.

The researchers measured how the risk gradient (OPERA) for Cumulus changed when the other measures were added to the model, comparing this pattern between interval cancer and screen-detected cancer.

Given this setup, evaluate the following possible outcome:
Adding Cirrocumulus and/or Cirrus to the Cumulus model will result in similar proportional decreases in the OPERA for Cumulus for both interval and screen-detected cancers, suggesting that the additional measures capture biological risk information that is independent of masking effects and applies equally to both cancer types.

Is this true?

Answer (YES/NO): NO